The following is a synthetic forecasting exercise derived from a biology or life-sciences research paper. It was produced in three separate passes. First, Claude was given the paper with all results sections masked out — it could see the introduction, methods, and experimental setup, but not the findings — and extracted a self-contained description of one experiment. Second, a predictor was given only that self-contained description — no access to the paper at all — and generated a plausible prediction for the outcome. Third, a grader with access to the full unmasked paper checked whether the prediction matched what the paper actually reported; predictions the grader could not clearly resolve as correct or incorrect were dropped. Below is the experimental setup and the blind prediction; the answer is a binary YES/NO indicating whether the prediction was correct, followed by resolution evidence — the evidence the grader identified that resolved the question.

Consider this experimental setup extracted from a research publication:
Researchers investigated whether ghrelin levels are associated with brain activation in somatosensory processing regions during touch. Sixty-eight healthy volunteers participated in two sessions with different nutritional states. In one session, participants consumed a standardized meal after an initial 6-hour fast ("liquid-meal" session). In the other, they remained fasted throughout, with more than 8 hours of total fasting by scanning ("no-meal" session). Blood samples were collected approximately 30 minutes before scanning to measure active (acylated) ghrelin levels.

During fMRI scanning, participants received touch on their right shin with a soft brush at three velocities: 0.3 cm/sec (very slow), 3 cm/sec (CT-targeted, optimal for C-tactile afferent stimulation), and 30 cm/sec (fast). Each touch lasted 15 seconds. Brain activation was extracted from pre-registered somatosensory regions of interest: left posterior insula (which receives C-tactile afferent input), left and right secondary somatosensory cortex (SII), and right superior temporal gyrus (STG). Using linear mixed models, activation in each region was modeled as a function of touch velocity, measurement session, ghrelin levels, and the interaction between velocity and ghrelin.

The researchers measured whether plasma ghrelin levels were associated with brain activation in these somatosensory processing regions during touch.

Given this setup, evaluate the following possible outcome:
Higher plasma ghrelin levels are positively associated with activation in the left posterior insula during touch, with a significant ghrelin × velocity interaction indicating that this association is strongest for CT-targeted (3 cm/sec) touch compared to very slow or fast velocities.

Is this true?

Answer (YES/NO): NO